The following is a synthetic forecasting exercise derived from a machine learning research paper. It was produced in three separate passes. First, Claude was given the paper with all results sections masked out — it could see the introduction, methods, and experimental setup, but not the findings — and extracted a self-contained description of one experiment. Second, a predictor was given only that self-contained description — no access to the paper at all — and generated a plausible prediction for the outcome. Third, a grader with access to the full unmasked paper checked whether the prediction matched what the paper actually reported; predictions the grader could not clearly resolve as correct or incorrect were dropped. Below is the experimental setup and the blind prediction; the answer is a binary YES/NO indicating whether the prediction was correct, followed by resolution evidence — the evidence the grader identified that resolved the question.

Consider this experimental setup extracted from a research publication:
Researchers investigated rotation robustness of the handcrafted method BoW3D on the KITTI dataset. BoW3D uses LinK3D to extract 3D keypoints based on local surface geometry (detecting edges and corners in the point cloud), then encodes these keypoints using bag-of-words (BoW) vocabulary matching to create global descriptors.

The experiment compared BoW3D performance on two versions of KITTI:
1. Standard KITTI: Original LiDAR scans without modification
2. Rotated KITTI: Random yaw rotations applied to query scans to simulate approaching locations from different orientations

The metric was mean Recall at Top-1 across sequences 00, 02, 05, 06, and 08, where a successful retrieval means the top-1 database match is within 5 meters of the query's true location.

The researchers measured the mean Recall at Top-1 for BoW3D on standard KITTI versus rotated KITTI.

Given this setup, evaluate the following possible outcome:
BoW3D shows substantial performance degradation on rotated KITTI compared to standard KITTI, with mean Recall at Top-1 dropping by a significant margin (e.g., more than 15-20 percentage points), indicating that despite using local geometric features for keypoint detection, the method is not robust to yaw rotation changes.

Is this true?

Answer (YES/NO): YES